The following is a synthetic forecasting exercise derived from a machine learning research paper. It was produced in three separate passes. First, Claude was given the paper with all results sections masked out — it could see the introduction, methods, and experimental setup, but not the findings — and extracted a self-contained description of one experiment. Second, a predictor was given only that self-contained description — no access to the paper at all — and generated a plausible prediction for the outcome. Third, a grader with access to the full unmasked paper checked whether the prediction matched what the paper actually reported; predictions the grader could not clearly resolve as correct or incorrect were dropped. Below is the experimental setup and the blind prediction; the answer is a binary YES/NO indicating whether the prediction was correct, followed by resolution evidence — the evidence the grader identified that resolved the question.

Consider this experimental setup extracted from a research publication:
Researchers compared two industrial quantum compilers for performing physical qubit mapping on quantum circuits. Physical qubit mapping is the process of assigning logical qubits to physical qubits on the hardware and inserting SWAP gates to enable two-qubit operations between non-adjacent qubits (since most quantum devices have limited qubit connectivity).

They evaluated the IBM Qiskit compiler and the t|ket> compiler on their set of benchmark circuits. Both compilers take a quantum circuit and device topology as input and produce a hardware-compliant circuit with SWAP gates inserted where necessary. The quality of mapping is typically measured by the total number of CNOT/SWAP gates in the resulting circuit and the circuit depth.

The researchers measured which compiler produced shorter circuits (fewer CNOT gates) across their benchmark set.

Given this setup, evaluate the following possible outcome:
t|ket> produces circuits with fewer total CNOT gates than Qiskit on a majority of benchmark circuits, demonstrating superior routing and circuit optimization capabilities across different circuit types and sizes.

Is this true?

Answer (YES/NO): YES